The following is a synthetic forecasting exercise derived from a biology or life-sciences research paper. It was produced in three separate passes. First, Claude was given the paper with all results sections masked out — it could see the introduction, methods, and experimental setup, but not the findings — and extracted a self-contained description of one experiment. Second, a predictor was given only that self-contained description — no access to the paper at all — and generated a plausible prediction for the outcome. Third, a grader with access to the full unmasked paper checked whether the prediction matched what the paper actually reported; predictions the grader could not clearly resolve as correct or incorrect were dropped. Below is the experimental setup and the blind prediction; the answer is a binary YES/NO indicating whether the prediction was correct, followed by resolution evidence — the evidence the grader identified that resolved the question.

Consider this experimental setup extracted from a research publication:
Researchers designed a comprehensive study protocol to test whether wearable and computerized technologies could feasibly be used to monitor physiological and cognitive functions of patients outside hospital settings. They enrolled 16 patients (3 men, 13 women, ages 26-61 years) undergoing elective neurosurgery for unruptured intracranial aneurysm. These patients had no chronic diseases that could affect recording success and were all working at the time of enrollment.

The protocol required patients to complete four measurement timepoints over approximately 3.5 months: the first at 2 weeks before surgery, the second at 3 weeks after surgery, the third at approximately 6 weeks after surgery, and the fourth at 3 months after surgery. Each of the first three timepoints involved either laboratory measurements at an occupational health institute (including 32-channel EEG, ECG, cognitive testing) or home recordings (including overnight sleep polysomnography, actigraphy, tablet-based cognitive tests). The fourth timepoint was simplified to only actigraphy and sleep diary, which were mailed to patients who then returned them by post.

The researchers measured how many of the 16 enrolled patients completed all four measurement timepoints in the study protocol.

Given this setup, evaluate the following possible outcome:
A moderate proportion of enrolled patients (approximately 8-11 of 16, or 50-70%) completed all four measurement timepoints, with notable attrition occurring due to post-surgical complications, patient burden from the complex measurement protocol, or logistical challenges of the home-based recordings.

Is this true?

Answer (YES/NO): YES